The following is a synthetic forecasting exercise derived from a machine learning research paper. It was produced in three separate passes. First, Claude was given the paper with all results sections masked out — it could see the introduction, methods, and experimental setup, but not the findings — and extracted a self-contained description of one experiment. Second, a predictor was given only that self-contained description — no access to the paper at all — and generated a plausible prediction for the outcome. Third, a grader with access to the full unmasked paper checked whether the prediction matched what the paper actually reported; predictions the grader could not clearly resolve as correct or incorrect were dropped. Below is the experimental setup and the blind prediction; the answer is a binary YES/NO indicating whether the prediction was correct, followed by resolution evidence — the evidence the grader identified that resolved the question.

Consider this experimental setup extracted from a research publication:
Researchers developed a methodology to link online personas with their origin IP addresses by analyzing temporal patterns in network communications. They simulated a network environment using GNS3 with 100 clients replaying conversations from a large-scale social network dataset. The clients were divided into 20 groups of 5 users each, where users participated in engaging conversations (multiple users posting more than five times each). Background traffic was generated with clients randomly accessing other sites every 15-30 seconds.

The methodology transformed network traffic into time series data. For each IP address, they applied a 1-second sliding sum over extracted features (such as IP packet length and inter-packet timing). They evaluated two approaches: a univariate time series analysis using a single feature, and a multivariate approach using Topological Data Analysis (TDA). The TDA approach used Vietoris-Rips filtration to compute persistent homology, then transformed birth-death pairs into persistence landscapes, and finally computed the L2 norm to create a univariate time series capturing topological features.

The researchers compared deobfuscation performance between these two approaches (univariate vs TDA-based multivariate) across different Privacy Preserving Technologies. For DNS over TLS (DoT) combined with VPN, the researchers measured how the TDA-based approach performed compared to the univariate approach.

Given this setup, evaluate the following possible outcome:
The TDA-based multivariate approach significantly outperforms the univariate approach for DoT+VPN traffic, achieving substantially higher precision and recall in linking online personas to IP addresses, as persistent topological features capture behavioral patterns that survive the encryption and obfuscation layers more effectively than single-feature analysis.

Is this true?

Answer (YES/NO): NO